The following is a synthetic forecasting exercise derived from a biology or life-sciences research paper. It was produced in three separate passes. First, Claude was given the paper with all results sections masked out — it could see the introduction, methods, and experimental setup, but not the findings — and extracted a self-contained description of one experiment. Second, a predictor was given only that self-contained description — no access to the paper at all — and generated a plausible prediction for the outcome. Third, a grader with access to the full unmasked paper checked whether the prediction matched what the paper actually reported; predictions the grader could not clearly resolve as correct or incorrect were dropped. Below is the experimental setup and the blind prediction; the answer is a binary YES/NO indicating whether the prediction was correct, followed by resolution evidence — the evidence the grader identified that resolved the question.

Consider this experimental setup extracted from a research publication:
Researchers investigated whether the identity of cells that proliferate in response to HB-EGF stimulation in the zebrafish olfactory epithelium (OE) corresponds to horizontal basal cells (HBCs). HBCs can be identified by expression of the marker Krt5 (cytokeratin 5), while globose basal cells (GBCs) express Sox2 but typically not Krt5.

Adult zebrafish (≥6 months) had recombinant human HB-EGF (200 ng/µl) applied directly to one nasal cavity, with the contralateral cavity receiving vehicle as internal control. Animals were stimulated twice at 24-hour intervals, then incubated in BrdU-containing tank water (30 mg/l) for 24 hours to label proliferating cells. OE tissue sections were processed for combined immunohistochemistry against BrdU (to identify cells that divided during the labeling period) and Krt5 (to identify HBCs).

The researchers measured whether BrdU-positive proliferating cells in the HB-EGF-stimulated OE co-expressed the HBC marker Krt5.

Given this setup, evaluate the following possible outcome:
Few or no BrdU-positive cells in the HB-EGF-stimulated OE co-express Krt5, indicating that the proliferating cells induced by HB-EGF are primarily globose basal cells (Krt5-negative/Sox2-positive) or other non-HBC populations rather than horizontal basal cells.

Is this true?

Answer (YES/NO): NO